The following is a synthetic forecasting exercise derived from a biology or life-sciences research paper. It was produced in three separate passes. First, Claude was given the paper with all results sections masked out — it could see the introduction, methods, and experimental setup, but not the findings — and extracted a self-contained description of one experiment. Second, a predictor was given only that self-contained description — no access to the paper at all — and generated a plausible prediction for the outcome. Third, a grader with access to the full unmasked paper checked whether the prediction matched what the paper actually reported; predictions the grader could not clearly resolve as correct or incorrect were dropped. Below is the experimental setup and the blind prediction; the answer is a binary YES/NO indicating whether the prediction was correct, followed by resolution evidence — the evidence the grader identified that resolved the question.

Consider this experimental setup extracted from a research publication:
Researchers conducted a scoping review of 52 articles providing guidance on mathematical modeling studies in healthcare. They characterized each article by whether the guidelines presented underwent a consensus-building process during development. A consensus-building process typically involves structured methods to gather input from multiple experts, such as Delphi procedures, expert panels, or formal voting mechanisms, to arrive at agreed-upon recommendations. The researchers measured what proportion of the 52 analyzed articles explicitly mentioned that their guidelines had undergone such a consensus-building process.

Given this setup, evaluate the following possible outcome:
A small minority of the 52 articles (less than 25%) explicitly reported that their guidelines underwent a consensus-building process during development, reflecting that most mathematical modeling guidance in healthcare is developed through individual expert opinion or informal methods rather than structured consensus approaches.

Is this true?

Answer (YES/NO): NO